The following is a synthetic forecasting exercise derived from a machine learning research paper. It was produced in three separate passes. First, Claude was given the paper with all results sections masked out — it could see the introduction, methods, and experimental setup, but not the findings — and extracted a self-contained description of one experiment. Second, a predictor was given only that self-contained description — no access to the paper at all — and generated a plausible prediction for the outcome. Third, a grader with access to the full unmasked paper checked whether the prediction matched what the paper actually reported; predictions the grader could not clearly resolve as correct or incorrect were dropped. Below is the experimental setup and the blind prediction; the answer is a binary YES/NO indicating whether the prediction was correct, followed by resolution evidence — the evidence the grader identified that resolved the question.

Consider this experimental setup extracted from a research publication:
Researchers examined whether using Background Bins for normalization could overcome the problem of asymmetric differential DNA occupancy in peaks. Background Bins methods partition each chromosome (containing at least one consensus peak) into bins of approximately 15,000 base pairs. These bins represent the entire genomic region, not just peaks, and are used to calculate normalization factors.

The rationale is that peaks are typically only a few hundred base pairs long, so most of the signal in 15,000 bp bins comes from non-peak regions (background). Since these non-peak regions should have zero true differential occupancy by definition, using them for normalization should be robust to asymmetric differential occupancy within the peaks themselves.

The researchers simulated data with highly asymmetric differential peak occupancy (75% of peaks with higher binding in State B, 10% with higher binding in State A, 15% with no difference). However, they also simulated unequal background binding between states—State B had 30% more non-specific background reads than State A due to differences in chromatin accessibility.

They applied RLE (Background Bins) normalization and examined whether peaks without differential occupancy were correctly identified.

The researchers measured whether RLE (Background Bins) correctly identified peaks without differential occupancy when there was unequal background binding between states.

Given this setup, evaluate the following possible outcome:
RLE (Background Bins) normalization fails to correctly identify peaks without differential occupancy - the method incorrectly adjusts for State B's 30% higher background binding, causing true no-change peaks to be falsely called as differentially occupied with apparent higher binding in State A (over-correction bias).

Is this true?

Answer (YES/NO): NO